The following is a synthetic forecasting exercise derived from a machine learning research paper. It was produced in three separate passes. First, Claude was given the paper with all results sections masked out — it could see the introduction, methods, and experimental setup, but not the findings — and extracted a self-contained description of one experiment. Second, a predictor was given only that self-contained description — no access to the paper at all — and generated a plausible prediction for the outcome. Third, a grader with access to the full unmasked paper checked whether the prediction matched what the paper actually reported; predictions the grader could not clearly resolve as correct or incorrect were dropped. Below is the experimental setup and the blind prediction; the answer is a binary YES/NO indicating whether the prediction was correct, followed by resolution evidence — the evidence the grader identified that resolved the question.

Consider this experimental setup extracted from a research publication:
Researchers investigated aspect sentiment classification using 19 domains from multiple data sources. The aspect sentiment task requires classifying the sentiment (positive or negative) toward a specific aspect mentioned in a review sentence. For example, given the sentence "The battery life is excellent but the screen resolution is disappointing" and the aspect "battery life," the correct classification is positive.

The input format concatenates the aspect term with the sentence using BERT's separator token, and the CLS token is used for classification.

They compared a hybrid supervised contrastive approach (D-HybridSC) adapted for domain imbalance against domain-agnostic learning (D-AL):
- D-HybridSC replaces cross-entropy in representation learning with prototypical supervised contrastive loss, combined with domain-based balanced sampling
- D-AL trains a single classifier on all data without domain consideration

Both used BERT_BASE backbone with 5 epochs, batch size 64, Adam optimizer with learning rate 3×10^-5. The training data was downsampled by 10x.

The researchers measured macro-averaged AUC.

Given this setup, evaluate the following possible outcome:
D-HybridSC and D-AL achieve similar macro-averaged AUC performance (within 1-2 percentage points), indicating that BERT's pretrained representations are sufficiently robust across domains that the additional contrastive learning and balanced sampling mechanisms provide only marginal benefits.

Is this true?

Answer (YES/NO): YES